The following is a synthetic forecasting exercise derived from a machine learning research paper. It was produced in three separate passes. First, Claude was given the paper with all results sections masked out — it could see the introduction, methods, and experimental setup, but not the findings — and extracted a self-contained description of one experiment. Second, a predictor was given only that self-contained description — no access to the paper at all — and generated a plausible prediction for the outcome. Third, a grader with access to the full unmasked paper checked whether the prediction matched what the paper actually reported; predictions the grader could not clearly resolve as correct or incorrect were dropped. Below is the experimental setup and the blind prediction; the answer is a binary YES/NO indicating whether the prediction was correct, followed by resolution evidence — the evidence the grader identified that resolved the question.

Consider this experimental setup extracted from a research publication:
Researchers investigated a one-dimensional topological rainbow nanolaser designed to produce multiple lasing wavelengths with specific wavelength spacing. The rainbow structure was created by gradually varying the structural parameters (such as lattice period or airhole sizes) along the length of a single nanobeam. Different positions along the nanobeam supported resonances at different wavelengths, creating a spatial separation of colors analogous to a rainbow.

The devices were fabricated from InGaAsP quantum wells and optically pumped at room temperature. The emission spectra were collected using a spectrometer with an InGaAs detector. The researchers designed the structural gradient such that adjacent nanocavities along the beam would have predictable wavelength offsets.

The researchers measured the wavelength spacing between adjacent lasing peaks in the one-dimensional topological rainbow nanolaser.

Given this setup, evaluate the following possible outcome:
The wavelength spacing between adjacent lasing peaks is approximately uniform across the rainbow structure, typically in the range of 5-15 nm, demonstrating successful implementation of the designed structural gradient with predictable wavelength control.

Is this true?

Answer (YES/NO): NO